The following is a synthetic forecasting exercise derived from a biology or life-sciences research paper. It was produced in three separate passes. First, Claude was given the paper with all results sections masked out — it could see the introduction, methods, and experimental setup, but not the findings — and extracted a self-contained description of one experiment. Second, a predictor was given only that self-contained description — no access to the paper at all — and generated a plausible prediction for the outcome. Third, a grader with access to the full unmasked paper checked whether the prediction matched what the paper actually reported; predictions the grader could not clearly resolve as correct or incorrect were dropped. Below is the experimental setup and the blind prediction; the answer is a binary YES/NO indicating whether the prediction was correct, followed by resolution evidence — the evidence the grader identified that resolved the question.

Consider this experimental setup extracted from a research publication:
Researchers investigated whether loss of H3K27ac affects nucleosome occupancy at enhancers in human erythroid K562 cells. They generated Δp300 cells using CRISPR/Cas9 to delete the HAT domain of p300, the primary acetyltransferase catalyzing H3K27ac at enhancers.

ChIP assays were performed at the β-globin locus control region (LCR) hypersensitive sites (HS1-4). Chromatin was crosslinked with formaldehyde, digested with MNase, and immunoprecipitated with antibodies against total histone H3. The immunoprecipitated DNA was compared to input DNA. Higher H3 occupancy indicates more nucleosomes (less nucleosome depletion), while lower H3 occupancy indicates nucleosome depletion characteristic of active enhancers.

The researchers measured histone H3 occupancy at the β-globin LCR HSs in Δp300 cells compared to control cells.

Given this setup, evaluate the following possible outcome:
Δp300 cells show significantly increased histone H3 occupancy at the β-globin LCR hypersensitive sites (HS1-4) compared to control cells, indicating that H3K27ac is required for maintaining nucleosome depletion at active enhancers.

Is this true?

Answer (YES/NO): NO